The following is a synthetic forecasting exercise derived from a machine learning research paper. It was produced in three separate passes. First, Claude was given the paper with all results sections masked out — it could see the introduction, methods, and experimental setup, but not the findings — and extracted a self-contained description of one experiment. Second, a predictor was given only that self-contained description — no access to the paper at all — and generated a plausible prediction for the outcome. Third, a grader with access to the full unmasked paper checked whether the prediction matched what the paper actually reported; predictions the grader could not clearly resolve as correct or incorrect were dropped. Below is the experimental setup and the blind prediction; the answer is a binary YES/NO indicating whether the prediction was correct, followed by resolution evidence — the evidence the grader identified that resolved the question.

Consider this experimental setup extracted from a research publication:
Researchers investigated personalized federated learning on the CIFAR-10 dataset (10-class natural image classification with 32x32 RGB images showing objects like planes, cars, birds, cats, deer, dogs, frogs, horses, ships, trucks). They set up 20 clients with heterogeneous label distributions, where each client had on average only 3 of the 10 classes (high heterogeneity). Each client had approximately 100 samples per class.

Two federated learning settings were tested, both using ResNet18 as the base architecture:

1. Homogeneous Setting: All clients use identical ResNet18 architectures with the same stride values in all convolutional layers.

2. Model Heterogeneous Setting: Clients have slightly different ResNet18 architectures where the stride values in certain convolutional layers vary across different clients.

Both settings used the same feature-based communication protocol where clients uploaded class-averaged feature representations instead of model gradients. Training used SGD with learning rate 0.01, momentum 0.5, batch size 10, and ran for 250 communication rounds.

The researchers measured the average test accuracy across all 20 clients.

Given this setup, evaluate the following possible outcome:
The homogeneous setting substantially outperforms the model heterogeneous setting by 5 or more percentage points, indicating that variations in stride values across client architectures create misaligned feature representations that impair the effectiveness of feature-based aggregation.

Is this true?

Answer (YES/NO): NO